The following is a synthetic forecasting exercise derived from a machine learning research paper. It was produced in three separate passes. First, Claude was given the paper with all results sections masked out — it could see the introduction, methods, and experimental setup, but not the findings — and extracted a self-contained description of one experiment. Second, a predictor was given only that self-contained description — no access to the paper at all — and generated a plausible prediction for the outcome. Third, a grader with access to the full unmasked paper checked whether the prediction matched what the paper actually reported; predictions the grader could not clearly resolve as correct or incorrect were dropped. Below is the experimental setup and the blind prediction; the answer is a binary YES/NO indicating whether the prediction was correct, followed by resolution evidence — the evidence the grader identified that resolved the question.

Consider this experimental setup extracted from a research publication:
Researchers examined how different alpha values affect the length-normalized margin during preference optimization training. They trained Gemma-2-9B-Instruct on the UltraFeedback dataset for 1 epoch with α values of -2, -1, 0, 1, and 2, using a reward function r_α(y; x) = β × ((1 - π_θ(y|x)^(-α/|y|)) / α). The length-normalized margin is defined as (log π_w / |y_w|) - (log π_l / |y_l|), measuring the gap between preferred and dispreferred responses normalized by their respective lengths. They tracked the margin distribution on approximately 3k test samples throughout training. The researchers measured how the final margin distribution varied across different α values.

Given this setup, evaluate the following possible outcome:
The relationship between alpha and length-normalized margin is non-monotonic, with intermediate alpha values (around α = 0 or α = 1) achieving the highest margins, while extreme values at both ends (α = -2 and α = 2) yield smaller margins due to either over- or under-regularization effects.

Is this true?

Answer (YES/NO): YES